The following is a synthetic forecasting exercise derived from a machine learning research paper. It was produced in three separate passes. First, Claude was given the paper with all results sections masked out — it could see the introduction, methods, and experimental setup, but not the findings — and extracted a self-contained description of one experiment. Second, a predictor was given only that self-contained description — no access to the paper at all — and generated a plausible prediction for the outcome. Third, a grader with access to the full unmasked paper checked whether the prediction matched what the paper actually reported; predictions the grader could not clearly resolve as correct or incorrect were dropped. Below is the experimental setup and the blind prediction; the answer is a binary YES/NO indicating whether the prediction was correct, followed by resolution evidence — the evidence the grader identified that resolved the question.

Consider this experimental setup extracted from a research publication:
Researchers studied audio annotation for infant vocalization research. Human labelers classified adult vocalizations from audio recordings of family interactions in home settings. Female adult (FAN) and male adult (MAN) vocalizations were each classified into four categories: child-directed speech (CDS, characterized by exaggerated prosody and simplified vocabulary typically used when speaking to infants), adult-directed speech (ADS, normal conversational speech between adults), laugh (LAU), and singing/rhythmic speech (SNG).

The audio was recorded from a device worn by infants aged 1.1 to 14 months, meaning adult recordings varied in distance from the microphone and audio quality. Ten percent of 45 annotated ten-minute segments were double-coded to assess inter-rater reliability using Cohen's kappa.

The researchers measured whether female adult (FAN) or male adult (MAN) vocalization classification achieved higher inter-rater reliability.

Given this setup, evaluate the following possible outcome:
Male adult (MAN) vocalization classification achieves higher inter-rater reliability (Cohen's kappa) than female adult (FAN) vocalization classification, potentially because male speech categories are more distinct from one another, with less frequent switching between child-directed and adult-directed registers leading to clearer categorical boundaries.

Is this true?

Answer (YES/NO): NO